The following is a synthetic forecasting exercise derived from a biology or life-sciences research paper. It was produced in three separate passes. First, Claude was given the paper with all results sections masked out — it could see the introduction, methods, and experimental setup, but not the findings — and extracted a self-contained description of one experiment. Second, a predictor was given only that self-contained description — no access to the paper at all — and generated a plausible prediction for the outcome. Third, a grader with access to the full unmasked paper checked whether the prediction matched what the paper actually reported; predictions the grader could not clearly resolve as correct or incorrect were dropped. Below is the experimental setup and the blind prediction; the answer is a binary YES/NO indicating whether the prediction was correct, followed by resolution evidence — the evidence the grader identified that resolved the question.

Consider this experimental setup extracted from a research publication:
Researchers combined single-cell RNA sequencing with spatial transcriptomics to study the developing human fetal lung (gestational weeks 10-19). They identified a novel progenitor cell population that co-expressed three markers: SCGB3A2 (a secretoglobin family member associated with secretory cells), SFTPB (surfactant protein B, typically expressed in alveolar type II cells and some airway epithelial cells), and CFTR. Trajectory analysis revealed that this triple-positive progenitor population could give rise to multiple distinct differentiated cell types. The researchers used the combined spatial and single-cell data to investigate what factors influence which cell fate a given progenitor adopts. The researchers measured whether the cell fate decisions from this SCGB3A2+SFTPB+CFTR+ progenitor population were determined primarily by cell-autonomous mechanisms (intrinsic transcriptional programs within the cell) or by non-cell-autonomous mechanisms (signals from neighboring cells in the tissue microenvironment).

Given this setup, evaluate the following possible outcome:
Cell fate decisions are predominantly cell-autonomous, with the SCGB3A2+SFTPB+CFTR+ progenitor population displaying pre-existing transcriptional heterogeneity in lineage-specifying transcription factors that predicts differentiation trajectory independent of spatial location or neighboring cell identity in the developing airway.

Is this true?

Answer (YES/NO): NO